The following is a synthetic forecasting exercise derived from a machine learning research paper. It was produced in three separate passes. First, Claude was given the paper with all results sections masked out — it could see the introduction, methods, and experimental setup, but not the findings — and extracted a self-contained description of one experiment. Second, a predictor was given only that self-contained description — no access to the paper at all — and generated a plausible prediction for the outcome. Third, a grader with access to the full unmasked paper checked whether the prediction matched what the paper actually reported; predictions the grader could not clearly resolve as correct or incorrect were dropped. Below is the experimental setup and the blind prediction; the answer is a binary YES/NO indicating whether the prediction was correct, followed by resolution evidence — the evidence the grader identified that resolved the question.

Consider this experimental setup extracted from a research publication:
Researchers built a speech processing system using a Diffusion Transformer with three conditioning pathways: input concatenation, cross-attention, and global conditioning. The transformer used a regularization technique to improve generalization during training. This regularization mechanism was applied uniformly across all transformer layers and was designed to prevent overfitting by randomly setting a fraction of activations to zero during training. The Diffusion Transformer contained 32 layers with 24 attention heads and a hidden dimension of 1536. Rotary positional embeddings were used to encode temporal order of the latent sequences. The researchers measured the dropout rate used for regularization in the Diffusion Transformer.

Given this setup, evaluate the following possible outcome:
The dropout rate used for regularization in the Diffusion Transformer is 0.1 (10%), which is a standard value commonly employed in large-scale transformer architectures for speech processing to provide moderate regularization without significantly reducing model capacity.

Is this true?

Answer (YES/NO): YES